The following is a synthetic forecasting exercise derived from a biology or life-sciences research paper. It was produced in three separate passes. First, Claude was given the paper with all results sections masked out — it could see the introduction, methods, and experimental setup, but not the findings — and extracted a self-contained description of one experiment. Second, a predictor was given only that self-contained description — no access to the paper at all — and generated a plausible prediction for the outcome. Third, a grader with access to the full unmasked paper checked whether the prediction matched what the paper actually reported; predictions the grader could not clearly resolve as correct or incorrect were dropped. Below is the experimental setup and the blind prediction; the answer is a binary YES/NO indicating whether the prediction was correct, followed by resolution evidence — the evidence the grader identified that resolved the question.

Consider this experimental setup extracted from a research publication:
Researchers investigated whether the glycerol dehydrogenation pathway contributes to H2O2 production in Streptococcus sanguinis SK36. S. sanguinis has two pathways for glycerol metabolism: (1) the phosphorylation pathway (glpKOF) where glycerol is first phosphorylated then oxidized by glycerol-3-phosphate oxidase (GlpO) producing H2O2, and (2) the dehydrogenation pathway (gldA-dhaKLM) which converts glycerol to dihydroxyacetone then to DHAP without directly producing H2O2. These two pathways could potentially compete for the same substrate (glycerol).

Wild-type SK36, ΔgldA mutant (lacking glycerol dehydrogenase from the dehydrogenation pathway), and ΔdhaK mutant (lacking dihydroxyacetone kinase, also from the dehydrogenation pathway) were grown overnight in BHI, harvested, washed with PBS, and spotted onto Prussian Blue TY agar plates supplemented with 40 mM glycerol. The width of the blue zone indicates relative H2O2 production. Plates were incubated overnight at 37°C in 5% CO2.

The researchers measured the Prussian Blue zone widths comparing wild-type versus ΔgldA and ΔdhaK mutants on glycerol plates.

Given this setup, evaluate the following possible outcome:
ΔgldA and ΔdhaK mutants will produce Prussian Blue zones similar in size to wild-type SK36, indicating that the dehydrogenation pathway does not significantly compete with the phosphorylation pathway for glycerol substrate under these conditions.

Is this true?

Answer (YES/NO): YES